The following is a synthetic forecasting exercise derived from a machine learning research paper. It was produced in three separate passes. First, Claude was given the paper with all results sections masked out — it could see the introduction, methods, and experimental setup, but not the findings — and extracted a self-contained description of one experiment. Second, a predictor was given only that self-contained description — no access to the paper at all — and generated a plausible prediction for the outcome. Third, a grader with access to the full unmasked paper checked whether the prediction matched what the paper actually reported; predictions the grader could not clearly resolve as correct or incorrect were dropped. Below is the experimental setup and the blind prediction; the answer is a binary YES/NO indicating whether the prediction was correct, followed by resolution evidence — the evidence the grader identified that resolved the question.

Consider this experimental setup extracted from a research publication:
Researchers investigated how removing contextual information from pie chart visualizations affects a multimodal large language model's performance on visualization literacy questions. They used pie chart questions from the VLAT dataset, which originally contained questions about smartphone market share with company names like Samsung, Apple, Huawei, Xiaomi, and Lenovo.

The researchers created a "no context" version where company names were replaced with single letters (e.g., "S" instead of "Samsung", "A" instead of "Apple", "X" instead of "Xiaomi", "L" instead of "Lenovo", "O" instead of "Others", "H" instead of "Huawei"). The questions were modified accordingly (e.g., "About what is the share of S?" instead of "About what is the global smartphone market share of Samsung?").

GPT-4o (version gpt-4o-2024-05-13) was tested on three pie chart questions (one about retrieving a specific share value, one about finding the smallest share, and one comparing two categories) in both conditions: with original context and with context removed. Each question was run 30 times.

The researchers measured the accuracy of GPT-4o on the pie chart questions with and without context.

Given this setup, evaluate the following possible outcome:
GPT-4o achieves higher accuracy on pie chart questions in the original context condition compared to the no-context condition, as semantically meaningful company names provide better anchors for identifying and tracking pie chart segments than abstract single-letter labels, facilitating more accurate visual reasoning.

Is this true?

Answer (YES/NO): NO